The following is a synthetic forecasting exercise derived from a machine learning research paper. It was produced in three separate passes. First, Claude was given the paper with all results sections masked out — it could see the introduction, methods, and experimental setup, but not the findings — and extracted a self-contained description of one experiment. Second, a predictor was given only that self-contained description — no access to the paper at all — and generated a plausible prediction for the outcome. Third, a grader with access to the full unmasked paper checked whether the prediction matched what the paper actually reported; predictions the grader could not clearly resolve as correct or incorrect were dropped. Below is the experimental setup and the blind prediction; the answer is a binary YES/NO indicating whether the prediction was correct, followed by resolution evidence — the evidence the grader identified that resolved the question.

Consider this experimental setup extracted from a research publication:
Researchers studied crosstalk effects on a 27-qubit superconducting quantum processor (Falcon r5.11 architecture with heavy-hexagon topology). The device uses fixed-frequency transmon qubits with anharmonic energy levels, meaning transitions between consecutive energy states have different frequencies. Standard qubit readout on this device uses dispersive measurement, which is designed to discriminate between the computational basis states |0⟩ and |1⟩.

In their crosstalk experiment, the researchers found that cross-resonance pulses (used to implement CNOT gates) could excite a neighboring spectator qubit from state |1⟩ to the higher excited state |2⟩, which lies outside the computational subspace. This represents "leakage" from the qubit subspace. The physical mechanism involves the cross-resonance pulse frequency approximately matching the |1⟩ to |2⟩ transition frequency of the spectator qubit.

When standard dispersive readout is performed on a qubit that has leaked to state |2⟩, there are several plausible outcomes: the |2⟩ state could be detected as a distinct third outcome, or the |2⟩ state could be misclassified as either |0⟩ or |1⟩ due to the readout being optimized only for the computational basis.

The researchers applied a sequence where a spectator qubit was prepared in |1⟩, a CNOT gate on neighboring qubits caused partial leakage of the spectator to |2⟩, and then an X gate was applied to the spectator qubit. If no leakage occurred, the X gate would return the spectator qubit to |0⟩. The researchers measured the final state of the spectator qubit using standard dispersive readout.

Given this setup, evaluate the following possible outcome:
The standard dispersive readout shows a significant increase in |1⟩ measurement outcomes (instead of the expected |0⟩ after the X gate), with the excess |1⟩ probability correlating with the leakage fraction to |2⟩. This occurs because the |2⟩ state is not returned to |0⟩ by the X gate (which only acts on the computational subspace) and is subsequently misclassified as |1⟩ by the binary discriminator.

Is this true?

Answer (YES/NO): YES